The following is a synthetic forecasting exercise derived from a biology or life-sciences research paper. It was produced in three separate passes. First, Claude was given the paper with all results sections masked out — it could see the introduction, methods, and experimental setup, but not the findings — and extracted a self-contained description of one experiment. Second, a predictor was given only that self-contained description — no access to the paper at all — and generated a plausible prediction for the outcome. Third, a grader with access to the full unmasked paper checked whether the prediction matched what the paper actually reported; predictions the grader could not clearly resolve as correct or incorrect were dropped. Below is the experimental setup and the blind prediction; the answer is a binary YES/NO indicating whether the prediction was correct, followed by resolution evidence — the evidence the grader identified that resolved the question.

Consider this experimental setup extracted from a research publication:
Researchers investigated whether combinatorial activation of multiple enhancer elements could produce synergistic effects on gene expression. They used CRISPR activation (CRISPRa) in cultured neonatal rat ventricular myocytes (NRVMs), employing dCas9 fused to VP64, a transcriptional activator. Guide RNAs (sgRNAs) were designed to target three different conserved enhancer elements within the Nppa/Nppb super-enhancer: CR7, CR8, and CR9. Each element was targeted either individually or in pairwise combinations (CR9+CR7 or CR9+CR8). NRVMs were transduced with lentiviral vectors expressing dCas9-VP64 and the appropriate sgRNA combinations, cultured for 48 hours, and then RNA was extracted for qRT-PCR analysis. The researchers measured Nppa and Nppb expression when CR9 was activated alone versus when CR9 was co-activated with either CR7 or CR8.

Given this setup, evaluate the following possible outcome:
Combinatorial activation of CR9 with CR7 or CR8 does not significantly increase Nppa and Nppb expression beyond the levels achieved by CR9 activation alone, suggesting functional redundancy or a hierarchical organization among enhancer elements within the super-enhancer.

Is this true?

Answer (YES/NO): NO